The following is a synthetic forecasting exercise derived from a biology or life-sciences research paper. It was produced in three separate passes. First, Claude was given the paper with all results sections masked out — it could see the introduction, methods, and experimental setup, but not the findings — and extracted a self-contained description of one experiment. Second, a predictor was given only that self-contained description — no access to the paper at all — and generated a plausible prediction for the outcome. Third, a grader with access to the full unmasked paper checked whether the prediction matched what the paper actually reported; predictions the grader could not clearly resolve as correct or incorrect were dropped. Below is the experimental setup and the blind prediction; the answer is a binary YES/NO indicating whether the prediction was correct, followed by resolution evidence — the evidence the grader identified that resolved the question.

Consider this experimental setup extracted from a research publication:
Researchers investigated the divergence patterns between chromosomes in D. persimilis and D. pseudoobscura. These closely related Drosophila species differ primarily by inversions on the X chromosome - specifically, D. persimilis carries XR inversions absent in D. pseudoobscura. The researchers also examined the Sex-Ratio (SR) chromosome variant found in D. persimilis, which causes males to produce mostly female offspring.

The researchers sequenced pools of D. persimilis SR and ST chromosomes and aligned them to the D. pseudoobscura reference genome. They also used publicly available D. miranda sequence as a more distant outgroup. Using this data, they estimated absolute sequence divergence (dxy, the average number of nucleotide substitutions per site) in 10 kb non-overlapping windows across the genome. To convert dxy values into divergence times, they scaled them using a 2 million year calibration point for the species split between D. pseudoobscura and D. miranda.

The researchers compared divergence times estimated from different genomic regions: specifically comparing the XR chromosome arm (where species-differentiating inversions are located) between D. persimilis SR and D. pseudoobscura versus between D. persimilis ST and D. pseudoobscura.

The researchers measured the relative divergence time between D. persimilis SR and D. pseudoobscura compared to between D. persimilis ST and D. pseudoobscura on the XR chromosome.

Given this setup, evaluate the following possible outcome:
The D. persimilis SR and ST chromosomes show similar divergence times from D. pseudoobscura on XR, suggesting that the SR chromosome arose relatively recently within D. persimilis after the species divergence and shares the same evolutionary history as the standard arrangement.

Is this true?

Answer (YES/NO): NO